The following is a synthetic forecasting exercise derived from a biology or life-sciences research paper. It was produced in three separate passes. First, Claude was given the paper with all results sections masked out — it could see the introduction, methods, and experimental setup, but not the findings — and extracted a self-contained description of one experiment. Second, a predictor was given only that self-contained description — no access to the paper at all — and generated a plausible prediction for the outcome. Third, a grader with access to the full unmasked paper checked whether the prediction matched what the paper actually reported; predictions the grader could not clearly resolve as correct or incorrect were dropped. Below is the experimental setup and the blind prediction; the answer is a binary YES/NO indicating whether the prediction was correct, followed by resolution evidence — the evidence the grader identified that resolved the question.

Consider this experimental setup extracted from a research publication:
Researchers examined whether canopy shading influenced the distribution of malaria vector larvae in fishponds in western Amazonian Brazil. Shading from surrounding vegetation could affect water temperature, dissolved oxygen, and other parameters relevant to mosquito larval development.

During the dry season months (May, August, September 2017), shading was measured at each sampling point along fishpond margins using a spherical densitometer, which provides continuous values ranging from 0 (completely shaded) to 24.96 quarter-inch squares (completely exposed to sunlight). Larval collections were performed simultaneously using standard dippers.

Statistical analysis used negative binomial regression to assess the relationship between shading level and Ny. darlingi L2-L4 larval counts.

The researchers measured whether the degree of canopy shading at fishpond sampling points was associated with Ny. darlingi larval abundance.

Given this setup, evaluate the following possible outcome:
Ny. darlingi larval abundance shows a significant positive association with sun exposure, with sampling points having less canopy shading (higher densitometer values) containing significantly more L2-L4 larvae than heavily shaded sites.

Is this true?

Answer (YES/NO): NO